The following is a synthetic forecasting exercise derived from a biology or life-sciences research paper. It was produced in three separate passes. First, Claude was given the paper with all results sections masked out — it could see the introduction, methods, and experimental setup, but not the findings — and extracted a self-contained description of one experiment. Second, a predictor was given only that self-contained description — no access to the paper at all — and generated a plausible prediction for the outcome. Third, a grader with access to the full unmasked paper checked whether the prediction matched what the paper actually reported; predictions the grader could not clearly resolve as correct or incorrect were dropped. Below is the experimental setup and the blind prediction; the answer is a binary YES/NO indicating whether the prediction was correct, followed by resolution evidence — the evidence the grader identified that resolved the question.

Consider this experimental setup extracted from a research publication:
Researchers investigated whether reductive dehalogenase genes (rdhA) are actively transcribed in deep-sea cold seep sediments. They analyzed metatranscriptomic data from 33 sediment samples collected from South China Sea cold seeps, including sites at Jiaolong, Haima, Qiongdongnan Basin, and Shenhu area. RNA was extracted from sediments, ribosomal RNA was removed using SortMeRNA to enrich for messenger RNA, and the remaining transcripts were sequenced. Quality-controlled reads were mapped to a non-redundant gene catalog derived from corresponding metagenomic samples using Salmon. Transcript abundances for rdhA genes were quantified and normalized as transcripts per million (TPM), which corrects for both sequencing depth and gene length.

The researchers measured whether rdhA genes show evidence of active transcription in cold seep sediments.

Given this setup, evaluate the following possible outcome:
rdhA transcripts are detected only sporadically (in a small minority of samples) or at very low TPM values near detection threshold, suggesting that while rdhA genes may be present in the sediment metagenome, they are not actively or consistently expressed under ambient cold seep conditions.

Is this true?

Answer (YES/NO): NO